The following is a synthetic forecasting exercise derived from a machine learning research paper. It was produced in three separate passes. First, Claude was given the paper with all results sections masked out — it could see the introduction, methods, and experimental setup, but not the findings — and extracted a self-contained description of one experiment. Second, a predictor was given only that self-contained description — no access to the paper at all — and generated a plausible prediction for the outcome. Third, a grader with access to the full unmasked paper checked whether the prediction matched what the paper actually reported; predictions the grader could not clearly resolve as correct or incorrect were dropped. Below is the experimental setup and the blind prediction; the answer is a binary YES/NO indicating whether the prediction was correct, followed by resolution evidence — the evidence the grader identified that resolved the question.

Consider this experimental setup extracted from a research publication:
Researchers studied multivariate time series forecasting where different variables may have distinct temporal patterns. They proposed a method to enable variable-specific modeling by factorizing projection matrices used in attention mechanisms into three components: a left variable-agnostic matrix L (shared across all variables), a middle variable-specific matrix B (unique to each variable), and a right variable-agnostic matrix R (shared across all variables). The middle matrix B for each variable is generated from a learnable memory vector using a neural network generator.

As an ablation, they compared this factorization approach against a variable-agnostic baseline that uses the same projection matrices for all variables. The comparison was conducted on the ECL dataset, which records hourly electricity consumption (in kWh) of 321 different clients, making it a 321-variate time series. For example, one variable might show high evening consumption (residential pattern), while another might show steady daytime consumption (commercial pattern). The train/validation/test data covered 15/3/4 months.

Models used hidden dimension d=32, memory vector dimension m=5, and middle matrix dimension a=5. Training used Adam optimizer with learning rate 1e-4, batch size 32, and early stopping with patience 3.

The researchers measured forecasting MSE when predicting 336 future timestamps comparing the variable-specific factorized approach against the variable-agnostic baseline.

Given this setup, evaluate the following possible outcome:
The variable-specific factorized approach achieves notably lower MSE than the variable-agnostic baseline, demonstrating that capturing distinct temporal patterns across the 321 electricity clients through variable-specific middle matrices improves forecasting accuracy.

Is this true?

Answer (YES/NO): YES